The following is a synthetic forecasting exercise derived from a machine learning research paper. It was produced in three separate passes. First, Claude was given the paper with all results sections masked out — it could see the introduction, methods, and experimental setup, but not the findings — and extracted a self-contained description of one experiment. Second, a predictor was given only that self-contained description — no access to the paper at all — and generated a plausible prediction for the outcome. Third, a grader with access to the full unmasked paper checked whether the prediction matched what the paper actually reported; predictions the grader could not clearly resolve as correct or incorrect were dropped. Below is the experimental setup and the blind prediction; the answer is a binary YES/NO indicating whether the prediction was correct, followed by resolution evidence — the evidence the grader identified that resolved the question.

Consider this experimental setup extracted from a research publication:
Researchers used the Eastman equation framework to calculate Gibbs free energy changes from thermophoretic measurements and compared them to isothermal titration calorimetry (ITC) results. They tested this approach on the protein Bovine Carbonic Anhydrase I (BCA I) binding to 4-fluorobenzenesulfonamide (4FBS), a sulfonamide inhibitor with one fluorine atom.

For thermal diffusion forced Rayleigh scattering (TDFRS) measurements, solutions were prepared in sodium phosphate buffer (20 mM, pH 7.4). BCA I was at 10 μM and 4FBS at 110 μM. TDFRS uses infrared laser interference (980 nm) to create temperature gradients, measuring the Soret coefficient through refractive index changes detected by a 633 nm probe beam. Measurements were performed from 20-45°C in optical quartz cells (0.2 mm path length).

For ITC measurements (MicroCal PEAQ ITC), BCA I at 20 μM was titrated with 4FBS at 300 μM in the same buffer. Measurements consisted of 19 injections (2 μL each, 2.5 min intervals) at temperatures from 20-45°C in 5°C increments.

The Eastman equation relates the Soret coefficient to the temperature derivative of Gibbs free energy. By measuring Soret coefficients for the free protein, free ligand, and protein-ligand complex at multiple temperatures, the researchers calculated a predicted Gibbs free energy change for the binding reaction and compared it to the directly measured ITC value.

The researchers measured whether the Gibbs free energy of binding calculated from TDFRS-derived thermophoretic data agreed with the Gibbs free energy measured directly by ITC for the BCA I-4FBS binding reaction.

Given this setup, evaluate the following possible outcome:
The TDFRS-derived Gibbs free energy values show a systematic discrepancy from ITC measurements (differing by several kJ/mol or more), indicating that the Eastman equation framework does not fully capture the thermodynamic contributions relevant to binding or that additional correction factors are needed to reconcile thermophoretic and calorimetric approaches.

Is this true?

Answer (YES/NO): NO